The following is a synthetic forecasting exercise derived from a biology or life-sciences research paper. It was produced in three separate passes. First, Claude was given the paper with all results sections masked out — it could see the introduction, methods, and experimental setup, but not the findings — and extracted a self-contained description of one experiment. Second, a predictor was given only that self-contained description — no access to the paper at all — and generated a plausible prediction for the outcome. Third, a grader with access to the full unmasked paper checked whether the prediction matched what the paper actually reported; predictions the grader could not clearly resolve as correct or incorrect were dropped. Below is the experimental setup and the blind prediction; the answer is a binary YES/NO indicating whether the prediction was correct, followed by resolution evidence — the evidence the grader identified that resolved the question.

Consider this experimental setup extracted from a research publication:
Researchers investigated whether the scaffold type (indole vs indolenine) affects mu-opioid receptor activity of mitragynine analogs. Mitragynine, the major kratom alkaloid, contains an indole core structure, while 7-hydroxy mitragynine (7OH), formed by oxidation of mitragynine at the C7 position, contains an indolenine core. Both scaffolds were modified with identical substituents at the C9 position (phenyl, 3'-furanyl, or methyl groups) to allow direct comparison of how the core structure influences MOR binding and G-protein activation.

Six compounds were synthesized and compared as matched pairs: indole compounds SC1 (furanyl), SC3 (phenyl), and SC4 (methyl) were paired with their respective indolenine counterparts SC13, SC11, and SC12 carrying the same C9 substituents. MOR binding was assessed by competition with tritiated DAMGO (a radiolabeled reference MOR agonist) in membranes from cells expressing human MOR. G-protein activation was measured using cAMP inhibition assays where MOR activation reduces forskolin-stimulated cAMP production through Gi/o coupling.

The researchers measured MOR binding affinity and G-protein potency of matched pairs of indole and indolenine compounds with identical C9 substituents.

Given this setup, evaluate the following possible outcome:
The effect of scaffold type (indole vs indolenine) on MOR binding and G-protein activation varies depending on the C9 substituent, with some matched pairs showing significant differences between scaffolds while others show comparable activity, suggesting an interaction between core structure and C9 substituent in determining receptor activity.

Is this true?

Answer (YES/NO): NO